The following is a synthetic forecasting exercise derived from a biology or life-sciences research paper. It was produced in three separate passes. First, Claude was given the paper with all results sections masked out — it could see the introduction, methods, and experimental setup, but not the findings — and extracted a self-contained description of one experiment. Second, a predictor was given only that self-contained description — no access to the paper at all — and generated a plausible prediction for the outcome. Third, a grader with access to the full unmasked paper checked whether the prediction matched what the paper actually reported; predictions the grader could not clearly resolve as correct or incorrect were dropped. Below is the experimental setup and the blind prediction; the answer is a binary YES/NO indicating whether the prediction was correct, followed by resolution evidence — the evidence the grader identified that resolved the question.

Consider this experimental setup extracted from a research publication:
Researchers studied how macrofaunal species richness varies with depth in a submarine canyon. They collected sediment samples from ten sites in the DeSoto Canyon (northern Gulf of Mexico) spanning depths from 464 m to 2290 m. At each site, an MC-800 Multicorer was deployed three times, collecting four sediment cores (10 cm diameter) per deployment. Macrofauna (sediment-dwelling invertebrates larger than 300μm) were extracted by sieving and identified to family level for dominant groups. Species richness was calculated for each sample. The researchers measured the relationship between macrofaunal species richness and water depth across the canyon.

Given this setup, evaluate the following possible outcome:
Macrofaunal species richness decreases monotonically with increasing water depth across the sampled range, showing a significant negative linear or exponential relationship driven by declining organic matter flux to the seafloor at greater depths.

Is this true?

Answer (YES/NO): NO